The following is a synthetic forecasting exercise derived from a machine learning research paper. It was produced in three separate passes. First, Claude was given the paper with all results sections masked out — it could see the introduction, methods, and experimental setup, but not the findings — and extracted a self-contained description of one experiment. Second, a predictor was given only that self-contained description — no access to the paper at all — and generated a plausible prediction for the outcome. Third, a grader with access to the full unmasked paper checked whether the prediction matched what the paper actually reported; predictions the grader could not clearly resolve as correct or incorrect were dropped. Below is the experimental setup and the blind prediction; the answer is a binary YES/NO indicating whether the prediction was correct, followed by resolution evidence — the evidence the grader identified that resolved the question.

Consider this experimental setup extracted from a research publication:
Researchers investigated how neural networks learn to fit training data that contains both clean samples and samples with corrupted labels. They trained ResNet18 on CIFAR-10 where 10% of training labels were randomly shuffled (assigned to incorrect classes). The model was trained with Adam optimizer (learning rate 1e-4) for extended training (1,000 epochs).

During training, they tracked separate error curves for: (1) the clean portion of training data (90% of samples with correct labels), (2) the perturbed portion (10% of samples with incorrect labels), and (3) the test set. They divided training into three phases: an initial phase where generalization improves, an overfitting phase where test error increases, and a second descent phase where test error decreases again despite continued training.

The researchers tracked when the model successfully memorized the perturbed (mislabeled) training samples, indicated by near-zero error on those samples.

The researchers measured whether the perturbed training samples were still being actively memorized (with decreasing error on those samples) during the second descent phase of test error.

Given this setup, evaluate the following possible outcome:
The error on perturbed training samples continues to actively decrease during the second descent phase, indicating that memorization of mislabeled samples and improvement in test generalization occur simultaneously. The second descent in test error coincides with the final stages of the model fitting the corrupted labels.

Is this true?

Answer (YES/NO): YES